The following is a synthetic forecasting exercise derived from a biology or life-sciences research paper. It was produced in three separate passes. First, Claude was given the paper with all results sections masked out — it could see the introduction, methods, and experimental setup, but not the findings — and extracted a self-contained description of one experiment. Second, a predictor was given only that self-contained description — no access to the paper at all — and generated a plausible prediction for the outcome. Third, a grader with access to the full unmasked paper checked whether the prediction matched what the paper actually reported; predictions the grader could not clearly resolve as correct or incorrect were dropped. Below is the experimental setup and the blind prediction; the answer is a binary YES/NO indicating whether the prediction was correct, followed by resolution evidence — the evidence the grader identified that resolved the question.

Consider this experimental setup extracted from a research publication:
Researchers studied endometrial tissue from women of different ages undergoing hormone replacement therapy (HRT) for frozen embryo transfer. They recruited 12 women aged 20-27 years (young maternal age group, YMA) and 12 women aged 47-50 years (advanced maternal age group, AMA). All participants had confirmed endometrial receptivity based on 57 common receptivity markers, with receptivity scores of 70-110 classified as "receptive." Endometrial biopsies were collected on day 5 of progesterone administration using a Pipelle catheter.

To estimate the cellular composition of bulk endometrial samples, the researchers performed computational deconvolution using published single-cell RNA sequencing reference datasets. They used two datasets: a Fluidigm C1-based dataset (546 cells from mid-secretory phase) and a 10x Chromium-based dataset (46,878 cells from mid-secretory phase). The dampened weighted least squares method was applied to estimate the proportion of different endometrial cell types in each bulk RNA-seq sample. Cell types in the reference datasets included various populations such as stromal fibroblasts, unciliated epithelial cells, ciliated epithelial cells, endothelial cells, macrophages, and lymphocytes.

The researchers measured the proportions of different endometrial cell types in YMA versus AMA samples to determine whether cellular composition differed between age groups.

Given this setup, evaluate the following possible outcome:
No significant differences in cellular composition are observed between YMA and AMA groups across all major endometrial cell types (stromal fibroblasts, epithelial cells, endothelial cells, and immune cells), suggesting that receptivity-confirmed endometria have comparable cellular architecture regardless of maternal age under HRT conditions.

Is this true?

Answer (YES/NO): NO